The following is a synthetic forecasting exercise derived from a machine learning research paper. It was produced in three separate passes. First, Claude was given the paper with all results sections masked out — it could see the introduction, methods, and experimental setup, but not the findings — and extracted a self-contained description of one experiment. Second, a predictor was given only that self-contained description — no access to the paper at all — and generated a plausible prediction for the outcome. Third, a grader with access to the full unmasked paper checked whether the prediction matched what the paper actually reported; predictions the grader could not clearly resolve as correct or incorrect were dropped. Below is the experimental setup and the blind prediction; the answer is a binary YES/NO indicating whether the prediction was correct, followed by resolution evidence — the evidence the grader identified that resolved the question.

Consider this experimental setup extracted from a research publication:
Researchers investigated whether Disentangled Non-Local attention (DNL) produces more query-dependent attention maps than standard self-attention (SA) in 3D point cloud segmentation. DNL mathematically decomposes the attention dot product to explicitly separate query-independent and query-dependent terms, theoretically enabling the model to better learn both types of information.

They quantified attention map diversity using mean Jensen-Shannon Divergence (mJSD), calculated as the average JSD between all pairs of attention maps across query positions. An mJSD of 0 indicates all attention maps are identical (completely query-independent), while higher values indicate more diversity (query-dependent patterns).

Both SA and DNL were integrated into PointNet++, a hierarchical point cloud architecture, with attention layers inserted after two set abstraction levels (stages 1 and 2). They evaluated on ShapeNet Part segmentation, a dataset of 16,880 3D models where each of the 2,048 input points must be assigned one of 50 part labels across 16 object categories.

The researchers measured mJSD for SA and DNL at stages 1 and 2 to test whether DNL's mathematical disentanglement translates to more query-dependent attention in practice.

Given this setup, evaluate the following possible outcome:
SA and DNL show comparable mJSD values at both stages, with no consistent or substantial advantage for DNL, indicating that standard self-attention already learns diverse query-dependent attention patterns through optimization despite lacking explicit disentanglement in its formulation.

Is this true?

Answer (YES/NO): NO